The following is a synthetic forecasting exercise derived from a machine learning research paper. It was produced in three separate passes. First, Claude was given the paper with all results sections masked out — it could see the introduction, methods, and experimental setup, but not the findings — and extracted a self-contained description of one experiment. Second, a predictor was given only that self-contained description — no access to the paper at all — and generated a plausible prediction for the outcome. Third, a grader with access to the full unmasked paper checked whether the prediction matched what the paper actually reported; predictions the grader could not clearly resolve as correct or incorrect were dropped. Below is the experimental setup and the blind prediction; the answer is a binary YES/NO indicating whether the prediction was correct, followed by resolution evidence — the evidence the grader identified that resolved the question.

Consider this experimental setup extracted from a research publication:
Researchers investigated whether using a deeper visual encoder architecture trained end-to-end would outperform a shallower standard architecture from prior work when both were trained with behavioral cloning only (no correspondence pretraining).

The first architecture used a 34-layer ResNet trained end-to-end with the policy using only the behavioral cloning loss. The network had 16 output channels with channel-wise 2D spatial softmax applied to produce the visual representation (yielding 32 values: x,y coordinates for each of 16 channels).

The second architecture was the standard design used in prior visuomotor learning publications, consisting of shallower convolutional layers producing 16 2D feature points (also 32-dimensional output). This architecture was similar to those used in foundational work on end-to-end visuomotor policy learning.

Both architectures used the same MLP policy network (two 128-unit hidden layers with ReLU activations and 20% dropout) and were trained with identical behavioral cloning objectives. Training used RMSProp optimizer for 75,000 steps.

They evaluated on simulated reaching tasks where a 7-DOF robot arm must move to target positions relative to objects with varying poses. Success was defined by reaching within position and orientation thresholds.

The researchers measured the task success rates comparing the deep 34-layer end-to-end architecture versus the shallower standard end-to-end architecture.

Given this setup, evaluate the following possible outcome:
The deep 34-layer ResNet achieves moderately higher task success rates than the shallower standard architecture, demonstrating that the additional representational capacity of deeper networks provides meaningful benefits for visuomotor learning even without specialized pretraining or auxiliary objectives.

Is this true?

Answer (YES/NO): NO